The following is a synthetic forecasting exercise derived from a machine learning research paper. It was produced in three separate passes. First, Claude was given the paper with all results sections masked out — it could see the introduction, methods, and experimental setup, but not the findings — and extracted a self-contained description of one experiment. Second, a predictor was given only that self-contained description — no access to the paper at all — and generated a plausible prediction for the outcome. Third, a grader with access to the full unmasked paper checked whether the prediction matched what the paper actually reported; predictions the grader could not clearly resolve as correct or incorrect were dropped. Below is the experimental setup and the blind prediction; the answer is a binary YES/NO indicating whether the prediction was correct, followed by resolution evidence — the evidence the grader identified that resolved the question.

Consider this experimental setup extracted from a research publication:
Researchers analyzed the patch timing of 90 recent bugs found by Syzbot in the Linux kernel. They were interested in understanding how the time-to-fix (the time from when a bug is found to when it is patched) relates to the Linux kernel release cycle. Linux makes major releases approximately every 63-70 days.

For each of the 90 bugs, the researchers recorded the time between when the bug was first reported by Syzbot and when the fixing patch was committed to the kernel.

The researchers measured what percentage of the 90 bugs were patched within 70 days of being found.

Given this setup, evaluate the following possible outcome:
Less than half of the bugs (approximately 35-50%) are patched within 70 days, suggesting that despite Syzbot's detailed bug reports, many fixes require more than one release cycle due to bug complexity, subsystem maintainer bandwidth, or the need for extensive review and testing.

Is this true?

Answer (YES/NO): NO